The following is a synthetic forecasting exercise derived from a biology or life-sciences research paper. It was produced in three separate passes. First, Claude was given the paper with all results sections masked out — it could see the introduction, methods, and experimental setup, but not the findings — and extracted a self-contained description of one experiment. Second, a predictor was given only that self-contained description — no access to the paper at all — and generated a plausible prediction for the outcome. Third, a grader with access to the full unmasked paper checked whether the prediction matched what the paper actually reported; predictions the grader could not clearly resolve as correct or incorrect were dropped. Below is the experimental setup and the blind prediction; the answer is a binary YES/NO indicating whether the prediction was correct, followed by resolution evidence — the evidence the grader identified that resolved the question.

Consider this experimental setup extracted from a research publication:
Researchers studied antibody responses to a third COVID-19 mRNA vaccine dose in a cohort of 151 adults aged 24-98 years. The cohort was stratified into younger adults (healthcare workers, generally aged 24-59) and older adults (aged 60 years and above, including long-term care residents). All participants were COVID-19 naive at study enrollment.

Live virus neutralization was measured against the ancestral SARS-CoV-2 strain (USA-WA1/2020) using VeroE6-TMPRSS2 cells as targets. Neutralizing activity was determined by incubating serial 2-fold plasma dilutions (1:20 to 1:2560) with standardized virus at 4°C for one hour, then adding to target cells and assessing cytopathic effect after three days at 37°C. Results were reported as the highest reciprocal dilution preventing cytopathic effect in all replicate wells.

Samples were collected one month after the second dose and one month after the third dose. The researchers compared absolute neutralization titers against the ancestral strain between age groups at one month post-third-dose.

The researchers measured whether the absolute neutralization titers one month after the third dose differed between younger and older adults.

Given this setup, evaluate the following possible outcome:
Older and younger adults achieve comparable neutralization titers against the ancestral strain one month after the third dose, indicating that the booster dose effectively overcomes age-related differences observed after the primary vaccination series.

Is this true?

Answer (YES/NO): YES